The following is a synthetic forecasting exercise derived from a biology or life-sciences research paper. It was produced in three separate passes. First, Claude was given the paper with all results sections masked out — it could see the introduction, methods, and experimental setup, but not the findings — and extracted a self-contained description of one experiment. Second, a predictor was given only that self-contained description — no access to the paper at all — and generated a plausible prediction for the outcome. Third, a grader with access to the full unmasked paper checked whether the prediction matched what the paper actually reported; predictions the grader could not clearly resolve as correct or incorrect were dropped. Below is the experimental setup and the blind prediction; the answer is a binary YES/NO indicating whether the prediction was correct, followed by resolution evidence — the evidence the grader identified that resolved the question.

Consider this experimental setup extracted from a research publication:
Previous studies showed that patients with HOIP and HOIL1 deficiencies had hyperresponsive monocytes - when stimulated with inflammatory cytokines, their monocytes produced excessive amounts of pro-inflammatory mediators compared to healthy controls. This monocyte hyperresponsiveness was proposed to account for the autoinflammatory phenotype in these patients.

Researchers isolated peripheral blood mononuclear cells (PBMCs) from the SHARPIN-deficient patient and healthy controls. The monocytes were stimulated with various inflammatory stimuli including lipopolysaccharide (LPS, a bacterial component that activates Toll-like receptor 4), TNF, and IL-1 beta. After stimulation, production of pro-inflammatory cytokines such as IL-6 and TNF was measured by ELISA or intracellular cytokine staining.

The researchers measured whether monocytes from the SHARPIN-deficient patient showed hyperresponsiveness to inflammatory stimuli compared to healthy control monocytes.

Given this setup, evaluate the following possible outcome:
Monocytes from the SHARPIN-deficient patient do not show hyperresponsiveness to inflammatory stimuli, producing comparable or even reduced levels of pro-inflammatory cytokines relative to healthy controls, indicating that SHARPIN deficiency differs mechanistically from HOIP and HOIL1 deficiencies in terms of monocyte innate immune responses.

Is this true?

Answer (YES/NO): YES